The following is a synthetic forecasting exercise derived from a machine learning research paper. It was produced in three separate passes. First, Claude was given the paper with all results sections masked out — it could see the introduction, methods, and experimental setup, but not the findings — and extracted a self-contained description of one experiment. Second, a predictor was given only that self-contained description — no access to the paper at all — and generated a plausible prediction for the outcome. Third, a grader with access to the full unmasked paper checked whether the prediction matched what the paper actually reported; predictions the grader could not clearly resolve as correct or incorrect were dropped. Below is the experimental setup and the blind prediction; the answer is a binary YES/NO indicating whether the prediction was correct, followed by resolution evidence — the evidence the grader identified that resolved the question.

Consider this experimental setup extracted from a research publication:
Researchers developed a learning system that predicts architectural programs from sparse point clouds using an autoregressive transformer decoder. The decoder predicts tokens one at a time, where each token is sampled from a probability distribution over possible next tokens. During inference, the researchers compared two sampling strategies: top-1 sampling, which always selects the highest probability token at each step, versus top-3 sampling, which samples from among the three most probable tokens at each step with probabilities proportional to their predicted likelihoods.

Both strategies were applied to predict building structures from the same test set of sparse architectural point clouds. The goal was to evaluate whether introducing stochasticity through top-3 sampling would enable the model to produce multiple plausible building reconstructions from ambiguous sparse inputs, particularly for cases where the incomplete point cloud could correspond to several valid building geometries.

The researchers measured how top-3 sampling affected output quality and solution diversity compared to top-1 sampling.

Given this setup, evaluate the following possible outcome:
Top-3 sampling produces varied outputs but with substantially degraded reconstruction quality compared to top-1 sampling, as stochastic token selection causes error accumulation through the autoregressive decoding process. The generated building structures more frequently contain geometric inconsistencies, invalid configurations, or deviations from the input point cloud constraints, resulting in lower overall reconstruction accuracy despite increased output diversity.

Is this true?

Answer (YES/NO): NO